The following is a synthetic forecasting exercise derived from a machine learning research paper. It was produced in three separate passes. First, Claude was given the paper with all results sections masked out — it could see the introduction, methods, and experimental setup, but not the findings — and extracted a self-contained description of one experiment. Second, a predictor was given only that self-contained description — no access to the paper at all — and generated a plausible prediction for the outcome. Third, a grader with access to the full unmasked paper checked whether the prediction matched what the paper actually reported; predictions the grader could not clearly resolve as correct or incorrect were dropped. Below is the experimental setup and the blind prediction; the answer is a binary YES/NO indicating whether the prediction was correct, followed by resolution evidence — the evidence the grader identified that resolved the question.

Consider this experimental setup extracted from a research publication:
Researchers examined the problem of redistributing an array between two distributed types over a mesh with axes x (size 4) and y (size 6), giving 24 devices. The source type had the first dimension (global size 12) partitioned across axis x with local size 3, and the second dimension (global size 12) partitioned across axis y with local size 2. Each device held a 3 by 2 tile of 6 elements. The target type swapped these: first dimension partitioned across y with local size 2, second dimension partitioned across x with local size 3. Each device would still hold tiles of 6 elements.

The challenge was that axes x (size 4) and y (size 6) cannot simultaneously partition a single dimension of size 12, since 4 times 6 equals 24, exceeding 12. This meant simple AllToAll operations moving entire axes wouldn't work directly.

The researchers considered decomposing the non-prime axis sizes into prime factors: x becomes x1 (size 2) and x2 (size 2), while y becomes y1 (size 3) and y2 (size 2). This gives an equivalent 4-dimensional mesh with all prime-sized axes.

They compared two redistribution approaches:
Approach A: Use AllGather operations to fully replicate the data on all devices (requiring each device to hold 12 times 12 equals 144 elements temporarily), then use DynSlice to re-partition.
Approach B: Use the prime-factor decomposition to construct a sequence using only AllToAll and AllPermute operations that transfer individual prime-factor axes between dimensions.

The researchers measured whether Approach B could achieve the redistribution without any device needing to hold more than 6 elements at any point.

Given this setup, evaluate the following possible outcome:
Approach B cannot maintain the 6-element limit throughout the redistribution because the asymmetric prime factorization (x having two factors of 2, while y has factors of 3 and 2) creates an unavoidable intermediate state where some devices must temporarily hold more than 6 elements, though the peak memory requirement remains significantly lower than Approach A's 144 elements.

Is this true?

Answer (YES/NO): NO